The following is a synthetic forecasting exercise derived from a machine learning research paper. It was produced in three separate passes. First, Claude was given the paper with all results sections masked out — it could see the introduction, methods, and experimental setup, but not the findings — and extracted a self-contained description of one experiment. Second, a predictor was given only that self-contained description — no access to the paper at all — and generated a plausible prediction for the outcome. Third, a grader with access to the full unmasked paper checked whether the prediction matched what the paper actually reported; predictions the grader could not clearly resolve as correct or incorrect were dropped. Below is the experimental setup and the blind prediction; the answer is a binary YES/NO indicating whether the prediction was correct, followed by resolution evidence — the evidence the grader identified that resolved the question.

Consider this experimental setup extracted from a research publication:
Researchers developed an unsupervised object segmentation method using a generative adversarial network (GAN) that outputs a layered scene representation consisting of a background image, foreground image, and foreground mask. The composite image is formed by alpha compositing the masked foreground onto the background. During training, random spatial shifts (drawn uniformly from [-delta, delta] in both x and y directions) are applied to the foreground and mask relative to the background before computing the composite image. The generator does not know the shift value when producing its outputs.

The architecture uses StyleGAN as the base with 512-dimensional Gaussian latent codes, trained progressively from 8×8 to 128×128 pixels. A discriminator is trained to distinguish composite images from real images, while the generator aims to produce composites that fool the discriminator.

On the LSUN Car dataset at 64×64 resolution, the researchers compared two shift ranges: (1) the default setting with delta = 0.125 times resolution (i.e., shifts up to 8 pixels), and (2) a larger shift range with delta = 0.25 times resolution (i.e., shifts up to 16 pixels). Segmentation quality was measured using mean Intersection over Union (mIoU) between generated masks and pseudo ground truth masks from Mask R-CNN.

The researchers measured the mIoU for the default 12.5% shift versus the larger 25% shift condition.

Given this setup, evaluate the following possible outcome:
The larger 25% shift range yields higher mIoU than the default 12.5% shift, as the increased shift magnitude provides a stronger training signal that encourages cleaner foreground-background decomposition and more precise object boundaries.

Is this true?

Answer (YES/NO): NO